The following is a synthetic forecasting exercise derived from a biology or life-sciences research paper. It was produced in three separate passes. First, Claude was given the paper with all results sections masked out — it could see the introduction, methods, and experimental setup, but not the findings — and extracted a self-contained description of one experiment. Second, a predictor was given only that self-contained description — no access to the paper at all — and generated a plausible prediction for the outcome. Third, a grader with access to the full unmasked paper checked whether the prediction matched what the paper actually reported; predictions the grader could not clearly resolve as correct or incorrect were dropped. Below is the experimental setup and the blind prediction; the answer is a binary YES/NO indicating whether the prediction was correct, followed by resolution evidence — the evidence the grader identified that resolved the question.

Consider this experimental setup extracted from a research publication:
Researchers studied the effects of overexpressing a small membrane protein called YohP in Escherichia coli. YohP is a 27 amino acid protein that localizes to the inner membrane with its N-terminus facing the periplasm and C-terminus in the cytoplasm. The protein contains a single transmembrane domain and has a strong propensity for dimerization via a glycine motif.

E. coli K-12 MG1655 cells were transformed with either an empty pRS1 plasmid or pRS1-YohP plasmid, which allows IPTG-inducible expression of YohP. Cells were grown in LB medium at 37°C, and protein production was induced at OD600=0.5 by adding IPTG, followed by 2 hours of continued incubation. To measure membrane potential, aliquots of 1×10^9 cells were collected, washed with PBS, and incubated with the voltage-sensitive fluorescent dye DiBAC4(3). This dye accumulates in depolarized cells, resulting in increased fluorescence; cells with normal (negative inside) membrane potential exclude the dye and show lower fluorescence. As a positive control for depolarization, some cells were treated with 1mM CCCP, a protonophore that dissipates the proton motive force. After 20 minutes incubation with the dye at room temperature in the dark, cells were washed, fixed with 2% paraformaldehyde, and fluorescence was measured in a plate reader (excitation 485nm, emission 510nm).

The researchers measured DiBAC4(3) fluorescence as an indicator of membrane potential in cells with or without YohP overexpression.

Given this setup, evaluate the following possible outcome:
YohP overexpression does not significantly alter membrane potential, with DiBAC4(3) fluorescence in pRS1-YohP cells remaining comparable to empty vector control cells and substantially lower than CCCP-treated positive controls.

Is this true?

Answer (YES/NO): NO